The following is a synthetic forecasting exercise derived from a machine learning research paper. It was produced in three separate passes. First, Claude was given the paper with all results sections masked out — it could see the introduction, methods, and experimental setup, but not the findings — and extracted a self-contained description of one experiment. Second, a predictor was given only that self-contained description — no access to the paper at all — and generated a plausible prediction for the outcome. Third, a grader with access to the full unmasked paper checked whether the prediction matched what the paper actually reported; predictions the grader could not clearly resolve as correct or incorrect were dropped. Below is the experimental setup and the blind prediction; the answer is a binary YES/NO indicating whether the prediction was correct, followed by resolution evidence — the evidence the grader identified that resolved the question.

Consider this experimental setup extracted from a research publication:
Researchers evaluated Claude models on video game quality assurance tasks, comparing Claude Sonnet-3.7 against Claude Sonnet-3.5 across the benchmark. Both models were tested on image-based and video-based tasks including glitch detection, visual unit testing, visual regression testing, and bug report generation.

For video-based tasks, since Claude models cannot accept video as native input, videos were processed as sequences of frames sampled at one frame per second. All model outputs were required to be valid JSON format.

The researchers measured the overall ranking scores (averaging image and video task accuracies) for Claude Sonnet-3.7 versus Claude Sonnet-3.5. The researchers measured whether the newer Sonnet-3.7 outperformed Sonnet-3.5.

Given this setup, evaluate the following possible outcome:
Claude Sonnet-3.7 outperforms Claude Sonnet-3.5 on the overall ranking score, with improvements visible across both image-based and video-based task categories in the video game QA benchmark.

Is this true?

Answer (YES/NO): NO